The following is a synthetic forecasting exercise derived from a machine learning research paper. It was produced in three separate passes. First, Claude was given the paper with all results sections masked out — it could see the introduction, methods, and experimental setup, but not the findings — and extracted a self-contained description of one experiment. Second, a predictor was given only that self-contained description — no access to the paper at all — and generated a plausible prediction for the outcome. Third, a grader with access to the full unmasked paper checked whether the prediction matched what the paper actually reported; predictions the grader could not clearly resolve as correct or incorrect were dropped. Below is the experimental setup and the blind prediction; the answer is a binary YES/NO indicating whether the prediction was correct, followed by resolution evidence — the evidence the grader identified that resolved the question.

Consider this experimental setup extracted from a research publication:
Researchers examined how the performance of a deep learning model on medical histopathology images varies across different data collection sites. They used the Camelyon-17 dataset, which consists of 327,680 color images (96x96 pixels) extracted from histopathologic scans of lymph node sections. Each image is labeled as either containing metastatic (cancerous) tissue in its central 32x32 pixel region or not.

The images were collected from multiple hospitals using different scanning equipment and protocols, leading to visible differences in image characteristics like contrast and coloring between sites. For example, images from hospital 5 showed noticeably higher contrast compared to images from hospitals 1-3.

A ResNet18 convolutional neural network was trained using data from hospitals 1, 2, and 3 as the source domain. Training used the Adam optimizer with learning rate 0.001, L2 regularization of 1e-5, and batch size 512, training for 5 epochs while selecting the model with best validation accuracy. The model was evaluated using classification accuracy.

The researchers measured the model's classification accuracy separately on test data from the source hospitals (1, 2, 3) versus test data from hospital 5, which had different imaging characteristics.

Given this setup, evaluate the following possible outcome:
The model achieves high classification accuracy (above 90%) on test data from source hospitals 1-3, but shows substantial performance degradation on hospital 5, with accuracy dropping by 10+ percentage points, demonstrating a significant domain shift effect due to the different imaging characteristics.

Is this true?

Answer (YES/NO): YES